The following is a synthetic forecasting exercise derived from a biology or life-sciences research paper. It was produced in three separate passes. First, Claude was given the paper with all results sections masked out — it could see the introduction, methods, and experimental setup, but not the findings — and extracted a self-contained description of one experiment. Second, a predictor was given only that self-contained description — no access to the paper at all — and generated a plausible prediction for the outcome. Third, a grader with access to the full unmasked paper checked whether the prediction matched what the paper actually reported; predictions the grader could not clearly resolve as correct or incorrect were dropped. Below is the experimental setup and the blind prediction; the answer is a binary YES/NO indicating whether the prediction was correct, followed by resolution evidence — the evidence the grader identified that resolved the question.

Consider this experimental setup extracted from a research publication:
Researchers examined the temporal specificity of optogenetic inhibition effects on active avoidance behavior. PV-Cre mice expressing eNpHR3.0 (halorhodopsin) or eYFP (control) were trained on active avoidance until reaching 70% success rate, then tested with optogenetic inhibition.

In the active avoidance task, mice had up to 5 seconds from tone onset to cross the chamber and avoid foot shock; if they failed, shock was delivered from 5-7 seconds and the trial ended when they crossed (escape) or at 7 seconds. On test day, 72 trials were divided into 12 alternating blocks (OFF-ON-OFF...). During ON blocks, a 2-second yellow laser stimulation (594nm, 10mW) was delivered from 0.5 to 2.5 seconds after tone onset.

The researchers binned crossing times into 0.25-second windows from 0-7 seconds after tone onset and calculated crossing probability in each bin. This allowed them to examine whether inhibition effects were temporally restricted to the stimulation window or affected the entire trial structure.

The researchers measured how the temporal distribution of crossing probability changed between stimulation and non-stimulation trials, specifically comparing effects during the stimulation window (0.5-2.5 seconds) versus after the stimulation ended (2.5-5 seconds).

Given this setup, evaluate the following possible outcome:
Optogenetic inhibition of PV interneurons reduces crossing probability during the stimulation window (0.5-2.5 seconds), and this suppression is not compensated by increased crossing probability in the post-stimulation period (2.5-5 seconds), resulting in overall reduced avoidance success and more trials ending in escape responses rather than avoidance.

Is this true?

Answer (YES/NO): NO